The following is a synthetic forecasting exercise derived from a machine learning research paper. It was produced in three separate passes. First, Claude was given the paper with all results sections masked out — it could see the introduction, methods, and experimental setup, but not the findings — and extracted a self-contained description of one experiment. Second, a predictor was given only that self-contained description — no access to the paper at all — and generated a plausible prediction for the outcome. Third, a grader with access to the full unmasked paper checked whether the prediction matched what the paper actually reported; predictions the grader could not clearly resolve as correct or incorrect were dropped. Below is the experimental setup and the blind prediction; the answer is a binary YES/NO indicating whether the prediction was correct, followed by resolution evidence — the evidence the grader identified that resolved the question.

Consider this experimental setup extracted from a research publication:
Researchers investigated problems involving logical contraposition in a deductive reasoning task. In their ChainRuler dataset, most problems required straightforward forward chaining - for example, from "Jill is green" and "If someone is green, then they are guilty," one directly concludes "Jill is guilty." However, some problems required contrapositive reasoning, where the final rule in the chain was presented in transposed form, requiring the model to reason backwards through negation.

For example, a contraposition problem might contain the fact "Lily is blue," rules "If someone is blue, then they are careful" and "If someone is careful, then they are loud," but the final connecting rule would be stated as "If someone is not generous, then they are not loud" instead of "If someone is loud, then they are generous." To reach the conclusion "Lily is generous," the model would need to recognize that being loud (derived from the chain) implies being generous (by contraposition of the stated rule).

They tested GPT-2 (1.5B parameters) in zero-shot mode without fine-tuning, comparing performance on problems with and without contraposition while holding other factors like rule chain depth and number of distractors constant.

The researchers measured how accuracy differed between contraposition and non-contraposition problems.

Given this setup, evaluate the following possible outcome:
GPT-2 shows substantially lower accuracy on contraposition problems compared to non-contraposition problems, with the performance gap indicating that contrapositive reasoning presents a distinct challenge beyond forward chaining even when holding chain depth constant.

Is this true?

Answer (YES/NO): YES